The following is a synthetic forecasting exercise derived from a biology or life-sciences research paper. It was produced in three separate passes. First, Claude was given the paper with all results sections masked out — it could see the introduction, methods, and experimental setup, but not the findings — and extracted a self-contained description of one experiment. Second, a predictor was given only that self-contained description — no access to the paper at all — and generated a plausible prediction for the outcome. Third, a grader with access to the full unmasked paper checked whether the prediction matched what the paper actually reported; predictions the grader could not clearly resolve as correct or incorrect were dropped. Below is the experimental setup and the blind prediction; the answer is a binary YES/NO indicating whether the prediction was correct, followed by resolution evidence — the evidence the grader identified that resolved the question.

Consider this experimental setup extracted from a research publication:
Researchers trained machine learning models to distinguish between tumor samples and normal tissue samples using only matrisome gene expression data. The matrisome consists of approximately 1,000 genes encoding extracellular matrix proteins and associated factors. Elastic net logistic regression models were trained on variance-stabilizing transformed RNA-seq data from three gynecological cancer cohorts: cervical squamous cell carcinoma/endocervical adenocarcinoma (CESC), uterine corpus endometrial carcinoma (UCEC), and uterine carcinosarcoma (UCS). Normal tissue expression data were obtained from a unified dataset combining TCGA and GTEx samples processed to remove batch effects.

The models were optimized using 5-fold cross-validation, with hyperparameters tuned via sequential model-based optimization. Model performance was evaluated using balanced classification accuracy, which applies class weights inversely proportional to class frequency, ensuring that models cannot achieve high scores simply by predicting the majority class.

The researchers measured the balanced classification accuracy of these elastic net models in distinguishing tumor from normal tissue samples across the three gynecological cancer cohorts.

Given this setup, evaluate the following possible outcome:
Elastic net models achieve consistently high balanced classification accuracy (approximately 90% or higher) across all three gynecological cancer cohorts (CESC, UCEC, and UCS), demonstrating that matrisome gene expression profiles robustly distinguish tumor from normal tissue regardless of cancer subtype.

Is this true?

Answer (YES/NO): YES